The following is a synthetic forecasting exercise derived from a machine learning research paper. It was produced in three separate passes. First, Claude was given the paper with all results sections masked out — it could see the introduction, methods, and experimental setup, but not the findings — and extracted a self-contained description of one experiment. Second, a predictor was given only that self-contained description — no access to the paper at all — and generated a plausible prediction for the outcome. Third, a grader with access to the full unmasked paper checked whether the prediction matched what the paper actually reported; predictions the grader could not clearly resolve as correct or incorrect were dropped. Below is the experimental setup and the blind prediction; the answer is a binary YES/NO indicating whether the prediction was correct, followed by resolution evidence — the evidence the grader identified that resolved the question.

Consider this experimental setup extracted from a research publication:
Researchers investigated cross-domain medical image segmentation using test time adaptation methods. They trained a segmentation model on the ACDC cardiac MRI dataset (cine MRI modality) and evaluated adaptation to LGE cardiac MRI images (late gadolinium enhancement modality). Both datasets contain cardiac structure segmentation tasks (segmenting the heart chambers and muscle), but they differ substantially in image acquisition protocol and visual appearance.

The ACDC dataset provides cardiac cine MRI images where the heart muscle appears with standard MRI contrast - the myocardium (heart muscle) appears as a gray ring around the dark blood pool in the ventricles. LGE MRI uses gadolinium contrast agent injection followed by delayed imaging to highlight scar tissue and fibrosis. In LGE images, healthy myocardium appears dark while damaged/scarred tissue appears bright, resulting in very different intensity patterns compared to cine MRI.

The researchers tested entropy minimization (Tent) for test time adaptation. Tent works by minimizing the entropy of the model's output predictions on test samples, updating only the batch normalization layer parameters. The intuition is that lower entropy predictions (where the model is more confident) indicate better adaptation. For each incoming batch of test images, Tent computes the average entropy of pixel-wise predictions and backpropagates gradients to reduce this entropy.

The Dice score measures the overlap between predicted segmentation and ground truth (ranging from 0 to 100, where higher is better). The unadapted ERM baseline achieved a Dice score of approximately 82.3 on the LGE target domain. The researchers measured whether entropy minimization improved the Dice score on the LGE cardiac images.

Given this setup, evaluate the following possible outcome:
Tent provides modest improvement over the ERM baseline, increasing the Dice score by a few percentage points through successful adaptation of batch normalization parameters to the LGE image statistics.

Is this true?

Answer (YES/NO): NO